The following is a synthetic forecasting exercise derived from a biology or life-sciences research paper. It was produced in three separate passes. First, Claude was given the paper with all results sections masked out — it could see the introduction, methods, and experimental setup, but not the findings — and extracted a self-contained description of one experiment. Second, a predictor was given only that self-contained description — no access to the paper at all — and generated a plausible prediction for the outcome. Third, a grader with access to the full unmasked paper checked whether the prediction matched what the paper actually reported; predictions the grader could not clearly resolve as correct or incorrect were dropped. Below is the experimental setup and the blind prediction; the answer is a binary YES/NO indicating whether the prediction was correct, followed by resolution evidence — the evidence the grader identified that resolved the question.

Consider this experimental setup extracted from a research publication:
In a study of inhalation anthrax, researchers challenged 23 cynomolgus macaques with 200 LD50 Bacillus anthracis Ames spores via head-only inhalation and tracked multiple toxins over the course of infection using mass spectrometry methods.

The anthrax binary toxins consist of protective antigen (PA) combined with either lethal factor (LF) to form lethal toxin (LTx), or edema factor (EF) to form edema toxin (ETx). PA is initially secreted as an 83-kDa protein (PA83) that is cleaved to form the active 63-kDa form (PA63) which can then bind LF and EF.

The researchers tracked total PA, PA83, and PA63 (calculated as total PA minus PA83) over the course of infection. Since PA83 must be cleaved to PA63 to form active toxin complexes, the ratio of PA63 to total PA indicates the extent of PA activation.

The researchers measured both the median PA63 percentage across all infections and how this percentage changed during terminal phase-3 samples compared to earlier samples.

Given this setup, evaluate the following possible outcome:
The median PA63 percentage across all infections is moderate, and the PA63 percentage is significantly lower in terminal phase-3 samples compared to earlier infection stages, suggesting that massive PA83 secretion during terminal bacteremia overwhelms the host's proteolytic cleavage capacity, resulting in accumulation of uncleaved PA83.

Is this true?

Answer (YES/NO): NO